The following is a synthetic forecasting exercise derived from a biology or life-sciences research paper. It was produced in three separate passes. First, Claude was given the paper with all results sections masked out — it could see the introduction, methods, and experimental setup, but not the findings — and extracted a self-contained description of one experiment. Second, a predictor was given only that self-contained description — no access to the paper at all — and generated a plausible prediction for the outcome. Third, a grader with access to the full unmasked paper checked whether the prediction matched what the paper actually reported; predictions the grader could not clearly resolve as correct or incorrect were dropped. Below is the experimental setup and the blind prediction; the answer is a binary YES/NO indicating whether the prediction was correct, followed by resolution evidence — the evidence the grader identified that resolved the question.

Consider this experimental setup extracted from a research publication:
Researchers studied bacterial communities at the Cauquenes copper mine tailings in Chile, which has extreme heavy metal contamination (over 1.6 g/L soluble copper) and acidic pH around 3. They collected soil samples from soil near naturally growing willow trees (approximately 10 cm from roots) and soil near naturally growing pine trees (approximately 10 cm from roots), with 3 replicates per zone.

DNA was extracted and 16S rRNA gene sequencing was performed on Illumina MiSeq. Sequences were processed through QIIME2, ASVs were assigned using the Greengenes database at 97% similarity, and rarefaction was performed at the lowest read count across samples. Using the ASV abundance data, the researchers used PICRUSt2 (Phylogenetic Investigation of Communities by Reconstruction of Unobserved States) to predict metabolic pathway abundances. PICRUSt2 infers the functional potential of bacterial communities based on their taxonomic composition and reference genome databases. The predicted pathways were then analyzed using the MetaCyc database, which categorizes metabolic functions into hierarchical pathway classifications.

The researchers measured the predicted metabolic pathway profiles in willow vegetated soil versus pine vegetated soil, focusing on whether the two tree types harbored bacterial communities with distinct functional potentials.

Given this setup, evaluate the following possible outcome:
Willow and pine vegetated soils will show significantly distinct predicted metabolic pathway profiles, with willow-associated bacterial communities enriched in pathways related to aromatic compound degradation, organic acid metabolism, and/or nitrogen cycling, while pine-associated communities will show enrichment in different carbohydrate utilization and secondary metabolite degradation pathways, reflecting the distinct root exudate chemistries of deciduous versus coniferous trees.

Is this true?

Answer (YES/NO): NO